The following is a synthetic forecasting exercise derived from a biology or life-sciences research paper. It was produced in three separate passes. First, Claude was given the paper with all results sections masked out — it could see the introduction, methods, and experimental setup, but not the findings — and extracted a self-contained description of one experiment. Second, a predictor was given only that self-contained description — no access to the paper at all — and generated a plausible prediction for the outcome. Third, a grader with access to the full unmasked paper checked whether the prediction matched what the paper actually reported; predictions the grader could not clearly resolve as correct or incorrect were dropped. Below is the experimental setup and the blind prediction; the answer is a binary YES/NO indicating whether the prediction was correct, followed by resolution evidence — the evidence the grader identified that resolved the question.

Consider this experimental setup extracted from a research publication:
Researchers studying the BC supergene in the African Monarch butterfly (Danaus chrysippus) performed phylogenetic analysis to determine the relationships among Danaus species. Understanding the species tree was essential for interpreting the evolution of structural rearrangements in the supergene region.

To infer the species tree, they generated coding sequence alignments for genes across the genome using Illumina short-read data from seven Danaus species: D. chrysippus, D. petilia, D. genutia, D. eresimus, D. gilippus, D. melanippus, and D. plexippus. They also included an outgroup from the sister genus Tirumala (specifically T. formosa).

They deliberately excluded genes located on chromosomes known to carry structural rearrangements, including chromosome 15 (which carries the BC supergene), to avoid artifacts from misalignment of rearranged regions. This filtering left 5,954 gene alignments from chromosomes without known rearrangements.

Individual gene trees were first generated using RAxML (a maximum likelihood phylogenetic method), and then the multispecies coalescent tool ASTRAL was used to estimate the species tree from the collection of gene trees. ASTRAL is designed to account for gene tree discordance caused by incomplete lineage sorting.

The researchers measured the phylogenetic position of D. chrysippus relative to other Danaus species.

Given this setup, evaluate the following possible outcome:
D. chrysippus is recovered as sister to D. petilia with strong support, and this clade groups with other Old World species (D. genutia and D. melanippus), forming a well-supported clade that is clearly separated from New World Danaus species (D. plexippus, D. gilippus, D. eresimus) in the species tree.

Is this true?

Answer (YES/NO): NO